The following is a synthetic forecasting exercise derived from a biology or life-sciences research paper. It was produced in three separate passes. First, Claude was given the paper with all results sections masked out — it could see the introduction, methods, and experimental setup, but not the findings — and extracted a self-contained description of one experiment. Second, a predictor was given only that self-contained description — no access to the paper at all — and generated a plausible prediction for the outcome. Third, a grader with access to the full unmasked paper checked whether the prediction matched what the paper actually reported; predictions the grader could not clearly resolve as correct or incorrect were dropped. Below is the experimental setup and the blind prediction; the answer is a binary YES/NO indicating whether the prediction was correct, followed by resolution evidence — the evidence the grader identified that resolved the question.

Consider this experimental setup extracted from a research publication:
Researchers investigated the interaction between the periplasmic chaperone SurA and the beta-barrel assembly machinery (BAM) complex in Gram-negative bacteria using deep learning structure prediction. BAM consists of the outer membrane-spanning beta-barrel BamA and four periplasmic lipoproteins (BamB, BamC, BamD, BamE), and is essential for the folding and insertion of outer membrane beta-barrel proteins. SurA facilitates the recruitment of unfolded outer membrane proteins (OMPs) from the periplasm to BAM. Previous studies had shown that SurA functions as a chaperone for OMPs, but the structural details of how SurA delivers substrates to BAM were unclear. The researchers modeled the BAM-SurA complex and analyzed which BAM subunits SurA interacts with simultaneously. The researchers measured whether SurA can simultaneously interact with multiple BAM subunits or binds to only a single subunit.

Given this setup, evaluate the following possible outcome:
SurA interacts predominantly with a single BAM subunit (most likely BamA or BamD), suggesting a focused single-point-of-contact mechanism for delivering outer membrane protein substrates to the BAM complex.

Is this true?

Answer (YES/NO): NO